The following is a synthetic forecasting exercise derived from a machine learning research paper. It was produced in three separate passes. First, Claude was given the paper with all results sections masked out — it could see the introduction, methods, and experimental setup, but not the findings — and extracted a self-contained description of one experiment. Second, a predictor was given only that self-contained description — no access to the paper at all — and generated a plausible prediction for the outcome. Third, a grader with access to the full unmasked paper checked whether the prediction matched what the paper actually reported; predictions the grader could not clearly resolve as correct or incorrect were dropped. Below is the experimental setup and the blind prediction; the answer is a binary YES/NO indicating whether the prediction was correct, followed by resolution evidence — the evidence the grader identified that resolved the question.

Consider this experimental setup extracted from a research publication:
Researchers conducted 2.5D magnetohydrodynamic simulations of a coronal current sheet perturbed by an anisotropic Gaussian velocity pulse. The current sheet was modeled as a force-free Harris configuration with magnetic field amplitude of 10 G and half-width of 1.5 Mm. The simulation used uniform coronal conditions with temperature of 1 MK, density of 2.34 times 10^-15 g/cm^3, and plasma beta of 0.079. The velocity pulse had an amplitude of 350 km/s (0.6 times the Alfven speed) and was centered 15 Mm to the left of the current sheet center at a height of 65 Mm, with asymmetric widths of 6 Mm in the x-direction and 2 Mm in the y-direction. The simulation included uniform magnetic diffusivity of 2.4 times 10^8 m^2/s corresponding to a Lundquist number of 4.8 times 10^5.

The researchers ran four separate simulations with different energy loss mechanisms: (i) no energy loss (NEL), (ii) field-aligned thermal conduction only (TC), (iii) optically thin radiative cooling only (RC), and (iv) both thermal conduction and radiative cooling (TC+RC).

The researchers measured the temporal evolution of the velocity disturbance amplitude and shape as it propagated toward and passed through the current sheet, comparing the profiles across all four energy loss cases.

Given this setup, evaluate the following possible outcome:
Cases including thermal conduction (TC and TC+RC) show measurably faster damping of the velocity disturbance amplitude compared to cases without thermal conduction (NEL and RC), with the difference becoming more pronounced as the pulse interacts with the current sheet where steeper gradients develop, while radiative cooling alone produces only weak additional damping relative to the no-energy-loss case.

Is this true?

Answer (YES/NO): NO